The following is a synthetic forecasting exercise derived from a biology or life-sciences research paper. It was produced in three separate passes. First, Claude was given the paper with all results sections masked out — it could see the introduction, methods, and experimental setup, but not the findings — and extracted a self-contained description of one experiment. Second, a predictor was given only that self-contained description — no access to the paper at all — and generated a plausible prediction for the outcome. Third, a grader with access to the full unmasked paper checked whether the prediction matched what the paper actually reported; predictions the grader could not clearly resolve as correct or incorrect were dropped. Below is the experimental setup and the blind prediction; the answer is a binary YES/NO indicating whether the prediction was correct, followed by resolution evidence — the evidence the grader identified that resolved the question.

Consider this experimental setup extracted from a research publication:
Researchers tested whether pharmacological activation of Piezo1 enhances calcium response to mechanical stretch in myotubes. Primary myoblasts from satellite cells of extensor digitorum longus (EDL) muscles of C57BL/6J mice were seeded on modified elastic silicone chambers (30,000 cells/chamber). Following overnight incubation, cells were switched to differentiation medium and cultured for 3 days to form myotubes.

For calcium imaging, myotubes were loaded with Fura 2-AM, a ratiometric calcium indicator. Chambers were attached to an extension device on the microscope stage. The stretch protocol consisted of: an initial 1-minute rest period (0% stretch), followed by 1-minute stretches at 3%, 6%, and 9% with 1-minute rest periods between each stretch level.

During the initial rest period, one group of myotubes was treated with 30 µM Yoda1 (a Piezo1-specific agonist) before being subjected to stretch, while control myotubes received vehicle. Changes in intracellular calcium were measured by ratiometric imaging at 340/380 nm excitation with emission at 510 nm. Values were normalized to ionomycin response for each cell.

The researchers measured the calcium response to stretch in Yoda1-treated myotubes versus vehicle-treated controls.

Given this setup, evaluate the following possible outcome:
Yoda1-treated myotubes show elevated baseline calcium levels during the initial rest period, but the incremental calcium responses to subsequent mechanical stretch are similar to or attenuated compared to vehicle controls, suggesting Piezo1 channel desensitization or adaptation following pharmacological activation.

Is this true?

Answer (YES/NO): NO